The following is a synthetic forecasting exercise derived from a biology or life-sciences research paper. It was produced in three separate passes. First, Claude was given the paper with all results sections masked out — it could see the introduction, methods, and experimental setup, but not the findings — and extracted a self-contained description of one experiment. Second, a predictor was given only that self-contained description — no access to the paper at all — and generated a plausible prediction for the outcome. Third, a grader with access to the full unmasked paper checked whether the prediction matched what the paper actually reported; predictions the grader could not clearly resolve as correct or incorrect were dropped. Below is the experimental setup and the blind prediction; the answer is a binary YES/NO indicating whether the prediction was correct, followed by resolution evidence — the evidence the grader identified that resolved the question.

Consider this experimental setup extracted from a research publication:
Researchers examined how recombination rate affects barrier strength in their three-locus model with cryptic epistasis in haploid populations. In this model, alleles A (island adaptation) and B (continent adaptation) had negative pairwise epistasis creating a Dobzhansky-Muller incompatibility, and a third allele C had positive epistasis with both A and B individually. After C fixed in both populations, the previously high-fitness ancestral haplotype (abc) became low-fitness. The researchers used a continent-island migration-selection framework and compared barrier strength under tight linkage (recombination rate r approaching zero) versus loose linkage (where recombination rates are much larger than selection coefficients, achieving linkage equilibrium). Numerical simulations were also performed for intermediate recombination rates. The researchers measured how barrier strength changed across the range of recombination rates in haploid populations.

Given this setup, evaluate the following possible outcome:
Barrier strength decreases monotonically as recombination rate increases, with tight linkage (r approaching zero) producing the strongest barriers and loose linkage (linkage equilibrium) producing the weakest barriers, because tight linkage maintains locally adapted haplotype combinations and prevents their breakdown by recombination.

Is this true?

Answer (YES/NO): NO